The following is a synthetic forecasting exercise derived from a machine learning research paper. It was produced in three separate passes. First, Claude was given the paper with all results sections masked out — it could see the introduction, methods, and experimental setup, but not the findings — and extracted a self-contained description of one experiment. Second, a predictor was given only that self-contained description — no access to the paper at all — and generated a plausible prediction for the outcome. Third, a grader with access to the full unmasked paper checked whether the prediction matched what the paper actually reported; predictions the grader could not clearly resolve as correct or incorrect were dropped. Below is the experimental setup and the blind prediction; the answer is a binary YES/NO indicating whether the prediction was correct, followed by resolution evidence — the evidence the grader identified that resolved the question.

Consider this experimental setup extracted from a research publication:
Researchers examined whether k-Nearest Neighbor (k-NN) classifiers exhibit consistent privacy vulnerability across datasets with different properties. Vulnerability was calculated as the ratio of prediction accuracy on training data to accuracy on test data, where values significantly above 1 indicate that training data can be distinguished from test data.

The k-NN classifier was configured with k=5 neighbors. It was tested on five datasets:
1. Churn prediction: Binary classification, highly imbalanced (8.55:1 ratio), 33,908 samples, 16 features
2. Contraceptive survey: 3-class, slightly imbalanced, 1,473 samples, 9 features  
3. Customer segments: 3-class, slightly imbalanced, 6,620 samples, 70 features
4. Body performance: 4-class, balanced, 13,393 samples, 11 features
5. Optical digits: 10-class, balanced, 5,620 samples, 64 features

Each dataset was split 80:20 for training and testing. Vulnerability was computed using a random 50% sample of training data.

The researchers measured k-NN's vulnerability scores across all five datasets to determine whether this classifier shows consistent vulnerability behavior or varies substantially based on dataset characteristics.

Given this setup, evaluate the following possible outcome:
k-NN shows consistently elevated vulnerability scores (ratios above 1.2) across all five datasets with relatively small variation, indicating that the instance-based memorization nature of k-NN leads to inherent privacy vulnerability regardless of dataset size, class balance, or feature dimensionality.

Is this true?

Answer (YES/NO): NO